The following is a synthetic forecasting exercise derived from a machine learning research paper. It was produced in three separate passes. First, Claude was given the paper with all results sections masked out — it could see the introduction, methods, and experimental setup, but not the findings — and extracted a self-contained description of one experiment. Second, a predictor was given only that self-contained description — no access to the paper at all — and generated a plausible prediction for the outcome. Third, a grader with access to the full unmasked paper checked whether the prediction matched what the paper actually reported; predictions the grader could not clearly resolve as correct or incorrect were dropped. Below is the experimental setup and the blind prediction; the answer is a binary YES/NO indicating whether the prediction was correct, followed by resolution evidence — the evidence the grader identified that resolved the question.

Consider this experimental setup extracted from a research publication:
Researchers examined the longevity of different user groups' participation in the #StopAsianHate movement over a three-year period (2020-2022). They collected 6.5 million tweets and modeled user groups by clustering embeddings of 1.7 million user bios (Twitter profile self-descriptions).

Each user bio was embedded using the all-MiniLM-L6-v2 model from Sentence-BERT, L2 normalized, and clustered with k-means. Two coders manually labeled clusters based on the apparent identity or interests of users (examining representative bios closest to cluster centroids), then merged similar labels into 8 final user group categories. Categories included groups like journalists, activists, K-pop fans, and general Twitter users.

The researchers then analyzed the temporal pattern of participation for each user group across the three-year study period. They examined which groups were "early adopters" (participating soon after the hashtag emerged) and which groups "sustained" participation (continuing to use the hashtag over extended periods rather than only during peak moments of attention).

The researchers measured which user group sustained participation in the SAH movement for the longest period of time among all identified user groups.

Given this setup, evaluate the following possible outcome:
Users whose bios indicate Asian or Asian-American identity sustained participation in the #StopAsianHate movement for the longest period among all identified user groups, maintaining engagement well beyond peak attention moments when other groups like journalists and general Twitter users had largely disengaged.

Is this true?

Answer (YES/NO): NO